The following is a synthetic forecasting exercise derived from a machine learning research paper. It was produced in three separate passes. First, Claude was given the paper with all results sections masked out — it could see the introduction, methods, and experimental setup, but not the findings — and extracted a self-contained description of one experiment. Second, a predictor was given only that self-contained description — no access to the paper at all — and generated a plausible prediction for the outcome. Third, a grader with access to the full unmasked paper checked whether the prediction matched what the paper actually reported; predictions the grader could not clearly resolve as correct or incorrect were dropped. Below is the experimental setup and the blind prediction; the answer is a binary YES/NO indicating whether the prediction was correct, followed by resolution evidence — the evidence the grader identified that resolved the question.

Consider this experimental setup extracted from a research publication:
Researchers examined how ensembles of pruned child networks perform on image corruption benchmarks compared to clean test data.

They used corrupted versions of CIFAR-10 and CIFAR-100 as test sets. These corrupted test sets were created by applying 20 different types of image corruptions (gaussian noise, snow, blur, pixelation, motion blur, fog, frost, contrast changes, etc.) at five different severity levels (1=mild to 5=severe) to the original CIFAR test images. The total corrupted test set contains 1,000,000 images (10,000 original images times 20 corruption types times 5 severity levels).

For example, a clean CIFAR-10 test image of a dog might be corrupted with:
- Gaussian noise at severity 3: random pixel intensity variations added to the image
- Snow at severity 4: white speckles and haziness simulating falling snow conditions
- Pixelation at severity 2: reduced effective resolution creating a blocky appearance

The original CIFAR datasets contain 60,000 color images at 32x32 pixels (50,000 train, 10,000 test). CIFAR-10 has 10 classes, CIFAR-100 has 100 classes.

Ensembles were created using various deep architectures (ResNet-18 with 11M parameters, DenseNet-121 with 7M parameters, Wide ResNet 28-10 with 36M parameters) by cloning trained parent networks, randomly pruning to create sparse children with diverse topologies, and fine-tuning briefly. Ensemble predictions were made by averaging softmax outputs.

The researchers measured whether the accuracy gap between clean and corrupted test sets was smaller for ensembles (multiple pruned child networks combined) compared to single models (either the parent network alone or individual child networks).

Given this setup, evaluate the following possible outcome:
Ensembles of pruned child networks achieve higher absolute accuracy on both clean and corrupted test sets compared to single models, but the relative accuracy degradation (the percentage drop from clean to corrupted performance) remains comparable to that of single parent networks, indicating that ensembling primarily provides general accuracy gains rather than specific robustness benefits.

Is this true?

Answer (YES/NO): YES